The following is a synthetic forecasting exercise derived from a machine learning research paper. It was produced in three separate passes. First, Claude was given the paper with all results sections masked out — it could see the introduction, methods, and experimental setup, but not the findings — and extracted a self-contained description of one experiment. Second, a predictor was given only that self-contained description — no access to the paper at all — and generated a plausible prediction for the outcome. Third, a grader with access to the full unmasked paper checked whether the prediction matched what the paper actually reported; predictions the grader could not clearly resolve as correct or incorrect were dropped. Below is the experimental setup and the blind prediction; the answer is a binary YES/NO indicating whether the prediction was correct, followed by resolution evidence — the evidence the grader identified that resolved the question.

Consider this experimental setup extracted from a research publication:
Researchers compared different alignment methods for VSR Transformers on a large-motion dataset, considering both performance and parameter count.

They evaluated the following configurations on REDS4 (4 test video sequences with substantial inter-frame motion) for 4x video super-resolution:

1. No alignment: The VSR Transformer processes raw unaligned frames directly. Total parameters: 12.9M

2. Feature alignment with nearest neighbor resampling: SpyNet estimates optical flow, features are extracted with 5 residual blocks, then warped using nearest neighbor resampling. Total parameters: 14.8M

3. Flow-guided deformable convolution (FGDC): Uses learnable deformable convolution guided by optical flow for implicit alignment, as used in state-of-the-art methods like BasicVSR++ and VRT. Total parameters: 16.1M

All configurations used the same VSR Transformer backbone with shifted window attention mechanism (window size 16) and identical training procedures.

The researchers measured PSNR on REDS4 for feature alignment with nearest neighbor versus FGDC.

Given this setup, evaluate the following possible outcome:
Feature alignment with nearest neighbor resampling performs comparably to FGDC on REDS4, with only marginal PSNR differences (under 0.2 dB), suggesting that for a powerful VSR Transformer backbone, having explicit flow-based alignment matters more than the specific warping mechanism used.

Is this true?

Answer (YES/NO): YES